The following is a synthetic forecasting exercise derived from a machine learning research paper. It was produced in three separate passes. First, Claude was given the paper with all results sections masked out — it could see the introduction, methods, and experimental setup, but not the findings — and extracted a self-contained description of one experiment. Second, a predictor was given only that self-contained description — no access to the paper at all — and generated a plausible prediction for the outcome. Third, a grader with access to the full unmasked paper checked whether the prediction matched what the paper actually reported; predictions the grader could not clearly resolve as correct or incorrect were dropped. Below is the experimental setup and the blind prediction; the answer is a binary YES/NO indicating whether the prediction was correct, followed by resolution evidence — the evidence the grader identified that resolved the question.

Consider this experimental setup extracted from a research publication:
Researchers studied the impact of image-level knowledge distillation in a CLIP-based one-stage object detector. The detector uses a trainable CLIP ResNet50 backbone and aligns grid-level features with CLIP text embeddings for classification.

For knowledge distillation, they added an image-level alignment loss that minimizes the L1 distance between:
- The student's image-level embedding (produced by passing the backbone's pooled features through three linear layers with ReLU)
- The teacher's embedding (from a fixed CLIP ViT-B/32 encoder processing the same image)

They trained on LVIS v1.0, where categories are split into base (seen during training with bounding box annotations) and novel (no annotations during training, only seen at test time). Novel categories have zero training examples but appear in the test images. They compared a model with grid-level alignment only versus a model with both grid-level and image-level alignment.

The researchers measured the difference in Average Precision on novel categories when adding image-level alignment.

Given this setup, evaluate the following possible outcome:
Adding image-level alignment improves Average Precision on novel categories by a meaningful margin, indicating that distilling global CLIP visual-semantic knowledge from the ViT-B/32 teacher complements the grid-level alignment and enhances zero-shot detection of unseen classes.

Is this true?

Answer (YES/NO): YES